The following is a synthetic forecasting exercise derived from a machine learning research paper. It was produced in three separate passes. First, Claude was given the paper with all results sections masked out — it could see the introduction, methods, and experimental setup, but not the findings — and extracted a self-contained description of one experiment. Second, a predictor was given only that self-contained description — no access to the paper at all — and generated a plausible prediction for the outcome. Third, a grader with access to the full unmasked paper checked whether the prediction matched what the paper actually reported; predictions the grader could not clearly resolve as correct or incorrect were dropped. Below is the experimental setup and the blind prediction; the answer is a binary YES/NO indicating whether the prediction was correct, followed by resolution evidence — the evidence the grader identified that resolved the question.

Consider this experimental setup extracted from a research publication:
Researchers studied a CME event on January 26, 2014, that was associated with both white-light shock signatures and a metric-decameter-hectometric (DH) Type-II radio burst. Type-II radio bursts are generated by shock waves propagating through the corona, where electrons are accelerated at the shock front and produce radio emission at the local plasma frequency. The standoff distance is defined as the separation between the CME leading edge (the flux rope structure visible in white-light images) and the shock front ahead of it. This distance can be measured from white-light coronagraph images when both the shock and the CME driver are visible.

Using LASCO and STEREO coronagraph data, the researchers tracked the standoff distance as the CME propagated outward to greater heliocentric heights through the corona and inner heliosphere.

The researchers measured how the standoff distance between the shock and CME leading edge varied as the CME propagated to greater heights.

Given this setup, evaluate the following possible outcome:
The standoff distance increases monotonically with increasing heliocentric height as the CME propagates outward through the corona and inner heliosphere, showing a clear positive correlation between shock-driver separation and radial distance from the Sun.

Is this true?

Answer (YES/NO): YES